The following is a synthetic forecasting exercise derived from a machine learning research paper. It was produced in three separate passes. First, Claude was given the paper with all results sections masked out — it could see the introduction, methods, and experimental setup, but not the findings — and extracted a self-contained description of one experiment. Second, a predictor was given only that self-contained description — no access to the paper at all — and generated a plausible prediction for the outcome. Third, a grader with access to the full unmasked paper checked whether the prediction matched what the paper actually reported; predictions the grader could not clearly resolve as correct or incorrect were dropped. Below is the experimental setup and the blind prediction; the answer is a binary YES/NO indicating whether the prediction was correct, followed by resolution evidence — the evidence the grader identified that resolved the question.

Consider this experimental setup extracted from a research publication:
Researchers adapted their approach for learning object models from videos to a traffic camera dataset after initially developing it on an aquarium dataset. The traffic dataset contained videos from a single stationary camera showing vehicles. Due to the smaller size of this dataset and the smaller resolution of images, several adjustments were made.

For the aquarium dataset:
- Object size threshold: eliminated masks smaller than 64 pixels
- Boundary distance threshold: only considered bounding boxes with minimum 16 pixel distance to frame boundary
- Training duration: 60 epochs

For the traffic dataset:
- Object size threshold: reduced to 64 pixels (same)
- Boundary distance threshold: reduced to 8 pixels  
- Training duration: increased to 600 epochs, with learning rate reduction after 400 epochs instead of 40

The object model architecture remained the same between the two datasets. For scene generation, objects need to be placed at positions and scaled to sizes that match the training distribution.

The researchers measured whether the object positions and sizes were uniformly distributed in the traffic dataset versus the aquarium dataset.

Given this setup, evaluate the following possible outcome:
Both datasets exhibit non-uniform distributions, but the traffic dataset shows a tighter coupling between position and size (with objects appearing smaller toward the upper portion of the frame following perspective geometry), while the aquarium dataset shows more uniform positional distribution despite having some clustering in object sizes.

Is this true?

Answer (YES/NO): NO